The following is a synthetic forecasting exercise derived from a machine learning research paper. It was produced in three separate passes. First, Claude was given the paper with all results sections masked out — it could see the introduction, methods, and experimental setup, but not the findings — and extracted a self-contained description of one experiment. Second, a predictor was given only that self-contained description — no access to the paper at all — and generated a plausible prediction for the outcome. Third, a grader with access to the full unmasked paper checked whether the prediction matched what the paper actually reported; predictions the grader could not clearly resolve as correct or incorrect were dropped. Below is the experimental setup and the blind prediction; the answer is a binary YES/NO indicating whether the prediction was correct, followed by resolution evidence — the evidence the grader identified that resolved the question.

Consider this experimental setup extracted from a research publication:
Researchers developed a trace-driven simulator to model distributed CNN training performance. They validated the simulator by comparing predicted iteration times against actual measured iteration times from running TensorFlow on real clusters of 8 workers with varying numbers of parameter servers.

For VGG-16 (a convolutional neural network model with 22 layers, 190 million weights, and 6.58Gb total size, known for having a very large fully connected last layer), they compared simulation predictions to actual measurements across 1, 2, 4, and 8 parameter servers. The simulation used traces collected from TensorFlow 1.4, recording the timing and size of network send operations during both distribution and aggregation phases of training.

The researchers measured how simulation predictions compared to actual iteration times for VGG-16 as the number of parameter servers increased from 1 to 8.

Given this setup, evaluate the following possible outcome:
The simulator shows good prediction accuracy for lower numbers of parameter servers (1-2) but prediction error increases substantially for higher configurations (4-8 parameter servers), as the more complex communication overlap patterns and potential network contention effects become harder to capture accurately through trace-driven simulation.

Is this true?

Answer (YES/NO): NO